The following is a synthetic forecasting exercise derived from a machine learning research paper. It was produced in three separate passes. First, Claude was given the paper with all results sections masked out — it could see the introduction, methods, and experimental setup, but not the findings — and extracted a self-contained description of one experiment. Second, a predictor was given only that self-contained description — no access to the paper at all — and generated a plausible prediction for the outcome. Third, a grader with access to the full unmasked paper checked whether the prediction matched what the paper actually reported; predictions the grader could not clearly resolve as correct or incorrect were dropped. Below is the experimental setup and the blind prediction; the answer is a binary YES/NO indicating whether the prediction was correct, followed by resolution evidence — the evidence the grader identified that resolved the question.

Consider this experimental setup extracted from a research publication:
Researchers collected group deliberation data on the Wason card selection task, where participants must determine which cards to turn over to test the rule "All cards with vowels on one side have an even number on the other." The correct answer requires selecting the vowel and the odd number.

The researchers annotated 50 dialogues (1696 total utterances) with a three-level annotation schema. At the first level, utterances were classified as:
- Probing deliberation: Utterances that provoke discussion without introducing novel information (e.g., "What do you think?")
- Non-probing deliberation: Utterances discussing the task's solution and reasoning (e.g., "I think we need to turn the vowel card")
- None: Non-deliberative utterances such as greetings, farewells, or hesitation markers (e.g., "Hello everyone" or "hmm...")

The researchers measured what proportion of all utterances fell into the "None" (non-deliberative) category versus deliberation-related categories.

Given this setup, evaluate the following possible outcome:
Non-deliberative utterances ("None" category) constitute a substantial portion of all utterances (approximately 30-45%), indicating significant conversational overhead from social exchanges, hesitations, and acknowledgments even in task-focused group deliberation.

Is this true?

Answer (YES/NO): NO